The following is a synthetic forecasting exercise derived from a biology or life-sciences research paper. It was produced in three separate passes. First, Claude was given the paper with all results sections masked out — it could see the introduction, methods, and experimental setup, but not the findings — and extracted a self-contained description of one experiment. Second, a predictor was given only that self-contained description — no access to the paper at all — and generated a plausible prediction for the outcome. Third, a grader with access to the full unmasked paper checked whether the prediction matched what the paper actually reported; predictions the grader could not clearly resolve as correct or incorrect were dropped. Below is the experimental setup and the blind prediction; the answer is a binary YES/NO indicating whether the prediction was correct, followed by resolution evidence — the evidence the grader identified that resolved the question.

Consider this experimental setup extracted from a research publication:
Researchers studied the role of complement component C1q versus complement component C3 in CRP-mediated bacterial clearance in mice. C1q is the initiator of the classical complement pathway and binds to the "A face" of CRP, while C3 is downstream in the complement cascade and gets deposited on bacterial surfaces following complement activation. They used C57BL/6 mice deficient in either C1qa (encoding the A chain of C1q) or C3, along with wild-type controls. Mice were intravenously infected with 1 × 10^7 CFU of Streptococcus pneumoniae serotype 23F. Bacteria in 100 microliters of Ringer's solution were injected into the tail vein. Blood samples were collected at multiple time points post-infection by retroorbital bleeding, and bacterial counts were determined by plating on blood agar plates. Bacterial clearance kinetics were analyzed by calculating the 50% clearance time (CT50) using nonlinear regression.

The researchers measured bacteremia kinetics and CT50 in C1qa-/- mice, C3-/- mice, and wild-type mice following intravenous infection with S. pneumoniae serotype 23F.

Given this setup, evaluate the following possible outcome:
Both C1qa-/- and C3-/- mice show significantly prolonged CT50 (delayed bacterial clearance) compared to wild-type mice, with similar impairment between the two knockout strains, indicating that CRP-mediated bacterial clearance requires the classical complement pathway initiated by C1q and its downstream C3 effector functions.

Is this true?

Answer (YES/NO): NO